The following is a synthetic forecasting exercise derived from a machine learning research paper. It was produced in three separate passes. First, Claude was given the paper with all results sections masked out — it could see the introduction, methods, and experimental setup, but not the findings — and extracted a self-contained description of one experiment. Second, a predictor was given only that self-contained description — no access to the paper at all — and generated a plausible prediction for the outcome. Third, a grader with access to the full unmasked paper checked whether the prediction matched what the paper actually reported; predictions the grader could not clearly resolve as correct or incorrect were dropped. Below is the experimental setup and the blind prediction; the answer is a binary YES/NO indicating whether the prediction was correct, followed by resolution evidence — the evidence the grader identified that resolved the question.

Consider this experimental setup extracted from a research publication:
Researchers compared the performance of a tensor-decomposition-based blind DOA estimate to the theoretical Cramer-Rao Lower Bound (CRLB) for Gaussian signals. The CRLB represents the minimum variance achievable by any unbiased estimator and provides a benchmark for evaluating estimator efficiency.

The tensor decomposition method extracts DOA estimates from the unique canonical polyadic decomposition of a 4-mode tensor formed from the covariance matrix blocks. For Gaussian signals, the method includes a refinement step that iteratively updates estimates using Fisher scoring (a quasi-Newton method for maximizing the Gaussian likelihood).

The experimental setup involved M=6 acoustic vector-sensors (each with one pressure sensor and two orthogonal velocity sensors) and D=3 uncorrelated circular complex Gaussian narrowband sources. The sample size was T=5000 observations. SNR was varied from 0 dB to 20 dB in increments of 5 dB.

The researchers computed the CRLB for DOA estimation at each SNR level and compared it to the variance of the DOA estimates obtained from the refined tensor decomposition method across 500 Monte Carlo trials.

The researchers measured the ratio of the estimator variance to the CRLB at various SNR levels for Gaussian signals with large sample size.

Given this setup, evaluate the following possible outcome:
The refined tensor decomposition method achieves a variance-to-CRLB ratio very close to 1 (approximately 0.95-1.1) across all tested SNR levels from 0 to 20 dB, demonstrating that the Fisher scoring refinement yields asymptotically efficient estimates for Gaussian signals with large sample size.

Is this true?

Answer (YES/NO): YES